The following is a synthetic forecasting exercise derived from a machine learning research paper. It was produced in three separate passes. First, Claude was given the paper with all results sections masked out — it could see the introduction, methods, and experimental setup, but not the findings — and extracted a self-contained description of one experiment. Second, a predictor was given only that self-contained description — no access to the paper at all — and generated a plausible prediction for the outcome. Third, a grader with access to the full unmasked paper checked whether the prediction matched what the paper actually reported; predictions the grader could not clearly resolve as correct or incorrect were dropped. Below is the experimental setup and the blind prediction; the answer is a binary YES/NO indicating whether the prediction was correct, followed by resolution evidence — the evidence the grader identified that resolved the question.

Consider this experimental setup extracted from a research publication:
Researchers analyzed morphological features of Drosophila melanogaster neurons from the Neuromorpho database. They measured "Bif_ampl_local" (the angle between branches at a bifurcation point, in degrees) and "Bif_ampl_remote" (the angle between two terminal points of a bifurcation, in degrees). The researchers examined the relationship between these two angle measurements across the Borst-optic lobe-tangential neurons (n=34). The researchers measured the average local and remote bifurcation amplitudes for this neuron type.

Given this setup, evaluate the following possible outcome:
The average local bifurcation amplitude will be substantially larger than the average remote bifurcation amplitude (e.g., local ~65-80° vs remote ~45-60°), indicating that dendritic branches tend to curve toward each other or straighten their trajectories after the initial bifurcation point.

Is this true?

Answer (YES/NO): NO